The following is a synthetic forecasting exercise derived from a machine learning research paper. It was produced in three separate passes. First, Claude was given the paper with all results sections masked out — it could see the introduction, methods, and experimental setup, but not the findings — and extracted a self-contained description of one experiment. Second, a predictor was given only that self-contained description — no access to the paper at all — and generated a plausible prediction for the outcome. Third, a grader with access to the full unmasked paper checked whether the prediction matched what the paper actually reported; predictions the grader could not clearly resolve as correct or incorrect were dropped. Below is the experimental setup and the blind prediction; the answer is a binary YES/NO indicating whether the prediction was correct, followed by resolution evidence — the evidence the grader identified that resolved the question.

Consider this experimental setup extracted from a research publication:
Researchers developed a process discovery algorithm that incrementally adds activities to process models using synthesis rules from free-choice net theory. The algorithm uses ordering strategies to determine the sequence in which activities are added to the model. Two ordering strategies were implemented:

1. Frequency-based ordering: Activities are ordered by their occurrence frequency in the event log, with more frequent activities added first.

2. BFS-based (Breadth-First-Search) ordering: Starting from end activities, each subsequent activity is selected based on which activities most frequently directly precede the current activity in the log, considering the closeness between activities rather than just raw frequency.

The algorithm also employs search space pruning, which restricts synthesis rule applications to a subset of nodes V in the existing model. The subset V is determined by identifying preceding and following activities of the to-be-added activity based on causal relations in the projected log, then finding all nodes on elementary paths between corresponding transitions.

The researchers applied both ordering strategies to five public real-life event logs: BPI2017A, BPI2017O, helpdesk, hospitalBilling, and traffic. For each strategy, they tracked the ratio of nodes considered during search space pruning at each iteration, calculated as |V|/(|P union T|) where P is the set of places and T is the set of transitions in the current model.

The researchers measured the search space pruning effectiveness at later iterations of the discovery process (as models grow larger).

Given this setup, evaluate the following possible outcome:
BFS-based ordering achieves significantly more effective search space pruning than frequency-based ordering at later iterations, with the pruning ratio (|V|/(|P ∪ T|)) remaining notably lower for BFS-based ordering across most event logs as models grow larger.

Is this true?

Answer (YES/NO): YES